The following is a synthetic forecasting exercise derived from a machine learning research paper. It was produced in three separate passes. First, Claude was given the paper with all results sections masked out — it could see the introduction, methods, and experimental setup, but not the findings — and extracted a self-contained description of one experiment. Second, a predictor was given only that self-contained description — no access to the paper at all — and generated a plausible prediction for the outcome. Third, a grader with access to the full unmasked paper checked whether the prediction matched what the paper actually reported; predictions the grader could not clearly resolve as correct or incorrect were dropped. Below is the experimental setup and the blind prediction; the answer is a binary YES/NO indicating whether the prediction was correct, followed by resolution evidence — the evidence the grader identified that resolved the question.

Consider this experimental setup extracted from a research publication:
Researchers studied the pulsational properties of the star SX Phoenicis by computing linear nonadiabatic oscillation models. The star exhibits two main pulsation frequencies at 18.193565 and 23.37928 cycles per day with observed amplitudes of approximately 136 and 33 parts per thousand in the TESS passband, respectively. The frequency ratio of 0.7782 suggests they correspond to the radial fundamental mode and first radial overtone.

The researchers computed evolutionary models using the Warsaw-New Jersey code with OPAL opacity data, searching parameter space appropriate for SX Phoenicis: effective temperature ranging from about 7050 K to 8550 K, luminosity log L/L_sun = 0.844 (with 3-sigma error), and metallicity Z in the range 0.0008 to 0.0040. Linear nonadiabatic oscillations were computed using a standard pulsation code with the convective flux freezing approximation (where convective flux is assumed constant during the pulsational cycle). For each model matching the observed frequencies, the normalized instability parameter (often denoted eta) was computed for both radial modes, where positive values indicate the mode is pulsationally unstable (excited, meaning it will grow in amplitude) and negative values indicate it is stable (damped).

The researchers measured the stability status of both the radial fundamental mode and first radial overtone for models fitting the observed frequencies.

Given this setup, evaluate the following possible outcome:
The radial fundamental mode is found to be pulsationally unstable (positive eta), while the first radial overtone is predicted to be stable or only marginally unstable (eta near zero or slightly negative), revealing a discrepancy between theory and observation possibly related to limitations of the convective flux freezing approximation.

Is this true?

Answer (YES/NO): NO